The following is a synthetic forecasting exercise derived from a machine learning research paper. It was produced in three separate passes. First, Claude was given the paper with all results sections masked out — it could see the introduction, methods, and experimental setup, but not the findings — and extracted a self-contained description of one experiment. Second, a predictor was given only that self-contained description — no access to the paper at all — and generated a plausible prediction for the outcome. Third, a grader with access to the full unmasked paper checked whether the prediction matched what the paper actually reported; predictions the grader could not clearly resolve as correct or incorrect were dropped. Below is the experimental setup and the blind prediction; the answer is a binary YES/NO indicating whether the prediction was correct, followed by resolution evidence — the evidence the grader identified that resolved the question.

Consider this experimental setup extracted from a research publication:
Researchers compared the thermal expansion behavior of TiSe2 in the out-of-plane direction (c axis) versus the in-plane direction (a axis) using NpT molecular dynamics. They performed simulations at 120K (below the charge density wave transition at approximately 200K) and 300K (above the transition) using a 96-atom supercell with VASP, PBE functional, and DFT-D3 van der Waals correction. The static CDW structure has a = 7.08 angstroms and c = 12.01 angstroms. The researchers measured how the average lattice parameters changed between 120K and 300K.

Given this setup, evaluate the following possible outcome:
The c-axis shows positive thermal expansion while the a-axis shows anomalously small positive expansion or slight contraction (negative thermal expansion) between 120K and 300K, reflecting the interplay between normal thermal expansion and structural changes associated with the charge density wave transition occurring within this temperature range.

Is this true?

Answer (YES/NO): NO